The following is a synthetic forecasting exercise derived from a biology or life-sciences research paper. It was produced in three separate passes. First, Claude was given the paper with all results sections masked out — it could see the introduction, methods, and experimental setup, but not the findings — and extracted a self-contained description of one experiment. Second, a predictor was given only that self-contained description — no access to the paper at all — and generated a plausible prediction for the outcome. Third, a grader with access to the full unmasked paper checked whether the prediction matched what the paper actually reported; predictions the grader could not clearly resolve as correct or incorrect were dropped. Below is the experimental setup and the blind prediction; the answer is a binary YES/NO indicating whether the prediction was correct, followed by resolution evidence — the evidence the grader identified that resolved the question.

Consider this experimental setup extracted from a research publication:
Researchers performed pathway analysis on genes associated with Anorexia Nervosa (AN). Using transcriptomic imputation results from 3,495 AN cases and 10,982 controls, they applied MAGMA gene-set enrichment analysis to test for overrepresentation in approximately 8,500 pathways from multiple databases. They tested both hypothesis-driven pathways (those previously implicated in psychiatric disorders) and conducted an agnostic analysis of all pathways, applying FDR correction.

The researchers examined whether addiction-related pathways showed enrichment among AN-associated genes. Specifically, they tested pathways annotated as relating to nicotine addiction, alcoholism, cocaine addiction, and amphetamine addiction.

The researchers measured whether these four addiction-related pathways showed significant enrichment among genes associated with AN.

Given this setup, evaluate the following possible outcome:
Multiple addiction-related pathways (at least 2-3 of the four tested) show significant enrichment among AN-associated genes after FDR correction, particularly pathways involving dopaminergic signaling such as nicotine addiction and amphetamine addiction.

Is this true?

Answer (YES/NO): YES